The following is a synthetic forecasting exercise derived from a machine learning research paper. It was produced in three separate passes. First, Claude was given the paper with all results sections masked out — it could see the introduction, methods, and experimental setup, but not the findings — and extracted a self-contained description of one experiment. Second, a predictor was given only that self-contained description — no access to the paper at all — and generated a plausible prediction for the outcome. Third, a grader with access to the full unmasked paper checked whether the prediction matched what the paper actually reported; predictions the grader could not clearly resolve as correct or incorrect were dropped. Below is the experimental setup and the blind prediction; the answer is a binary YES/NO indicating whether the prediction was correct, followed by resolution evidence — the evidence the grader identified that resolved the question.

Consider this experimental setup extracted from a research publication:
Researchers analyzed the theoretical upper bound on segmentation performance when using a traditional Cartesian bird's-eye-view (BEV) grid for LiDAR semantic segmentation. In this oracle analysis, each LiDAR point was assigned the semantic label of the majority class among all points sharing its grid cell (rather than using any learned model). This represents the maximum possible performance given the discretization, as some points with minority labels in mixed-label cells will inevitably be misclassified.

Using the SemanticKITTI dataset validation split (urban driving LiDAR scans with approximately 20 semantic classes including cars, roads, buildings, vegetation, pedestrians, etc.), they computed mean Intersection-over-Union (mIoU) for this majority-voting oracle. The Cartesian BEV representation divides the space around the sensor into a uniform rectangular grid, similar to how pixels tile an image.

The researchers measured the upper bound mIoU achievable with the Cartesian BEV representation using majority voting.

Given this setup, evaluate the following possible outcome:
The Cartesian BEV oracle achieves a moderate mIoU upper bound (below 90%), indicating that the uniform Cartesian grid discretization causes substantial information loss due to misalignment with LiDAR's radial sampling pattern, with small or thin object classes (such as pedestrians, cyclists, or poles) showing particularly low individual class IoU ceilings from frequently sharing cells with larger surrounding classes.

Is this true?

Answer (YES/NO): NO